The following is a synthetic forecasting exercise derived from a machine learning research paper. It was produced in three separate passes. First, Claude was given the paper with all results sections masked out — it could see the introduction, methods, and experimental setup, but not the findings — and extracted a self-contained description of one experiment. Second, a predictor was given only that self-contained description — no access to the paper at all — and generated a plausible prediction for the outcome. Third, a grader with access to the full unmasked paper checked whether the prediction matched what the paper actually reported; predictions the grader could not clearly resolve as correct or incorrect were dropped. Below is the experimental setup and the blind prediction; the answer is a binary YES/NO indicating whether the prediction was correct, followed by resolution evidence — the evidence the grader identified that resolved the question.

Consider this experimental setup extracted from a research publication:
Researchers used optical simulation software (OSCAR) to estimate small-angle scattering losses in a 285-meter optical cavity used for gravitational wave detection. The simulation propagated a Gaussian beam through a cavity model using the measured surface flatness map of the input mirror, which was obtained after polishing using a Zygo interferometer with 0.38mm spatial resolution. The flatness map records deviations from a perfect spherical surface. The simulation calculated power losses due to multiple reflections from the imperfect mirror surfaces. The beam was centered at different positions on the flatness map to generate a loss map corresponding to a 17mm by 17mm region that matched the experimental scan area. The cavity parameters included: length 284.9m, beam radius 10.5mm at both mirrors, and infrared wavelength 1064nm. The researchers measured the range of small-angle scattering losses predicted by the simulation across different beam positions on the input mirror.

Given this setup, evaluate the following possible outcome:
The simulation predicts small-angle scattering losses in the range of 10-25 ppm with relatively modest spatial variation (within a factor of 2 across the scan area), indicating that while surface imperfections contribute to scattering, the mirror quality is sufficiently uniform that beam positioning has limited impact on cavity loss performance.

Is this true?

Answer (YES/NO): NO